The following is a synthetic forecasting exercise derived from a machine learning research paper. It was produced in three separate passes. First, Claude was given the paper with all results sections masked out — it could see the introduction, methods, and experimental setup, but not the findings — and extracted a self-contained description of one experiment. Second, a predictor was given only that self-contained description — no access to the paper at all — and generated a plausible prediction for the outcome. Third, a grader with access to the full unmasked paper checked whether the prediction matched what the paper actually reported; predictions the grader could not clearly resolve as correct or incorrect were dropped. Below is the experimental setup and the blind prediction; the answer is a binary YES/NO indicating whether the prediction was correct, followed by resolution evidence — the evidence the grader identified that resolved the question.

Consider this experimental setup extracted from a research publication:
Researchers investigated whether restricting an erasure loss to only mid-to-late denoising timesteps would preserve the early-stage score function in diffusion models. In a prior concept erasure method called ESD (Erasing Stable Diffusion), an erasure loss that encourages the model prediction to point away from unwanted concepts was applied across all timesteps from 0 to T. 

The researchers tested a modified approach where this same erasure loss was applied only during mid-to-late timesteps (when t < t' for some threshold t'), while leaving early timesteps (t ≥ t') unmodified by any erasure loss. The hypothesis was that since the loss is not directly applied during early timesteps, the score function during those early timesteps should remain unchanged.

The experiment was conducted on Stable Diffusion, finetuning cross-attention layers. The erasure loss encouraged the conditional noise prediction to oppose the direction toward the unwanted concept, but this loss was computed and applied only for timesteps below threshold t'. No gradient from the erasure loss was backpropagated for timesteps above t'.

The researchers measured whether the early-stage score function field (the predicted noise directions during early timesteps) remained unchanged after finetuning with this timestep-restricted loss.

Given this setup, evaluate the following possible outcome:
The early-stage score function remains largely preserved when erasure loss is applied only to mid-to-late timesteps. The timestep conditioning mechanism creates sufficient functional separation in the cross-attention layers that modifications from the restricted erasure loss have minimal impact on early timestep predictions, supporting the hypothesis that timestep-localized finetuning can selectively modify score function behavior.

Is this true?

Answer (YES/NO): NO